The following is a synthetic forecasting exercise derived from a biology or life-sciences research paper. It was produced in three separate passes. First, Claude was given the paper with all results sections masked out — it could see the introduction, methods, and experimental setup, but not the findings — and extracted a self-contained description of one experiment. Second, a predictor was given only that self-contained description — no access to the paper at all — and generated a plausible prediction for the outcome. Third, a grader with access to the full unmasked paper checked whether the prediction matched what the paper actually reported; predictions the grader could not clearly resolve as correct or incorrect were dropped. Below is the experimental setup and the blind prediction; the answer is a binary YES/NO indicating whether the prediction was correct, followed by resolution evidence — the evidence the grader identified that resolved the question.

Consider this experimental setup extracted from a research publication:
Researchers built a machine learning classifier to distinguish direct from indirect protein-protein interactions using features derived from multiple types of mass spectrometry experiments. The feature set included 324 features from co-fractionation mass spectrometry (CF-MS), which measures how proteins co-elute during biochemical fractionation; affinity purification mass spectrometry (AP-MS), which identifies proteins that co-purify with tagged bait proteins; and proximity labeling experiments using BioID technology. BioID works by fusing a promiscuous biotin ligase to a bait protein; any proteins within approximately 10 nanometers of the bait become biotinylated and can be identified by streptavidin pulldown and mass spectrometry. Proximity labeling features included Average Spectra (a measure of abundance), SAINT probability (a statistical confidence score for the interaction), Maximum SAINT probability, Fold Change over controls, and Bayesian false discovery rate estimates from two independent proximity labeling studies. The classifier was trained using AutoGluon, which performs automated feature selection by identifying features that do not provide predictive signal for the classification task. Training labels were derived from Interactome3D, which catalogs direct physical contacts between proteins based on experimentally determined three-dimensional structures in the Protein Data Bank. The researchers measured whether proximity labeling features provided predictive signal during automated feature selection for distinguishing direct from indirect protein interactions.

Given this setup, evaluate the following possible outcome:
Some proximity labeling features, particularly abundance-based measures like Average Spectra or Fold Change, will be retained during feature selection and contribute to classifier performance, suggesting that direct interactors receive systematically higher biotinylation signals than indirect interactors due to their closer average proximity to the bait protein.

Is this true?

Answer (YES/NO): NO